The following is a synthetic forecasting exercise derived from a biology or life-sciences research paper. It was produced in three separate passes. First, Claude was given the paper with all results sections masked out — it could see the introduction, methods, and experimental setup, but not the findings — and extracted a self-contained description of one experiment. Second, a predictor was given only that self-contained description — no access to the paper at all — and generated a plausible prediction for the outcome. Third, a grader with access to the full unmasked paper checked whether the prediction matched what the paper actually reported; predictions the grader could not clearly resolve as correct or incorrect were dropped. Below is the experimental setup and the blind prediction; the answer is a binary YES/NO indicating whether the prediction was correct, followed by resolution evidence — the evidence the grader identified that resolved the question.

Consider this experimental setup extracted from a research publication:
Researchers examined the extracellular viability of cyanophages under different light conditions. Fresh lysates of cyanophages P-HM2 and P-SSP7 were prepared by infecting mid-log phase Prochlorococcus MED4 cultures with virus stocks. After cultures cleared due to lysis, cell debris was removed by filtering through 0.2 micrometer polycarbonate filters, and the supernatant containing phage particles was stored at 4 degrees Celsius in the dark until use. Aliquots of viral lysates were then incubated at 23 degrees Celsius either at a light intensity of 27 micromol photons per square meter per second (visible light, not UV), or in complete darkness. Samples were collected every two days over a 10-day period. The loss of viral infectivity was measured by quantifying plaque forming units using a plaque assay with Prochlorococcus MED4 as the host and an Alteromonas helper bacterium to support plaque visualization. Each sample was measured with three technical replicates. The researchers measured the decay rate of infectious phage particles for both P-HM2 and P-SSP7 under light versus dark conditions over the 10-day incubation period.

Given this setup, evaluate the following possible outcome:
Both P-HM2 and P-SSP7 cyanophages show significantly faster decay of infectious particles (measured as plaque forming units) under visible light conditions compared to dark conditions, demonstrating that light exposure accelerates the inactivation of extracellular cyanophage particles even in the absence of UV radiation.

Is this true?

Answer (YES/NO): NO